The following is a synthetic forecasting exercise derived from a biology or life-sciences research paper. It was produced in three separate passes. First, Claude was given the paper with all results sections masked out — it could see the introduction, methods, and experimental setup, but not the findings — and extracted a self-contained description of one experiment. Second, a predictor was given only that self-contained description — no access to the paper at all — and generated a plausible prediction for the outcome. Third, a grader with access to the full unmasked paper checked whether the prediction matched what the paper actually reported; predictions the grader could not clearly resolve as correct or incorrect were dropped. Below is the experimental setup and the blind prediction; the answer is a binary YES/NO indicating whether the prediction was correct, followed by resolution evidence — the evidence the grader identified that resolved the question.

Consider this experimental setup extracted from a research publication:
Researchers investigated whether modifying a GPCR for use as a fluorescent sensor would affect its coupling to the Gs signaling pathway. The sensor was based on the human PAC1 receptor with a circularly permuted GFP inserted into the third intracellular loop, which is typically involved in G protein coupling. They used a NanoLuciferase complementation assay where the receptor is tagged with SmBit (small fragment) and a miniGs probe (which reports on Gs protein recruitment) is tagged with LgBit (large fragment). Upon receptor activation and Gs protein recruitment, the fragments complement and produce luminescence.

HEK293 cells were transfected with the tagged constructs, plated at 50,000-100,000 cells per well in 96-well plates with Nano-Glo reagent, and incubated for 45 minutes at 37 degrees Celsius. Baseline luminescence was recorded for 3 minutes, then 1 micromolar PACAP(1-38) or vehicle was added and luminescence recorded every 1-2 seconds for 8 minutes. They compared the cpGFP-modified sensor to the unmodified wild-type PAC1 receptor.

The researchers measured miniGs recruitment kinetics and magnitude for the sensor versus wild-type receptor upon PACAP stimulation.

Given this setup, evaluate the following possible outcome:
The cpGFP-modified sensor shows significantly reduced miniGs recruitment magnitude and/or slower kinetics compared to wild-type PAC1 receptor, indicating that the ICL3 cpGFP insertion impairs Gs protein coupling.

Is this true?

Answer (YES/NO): YES